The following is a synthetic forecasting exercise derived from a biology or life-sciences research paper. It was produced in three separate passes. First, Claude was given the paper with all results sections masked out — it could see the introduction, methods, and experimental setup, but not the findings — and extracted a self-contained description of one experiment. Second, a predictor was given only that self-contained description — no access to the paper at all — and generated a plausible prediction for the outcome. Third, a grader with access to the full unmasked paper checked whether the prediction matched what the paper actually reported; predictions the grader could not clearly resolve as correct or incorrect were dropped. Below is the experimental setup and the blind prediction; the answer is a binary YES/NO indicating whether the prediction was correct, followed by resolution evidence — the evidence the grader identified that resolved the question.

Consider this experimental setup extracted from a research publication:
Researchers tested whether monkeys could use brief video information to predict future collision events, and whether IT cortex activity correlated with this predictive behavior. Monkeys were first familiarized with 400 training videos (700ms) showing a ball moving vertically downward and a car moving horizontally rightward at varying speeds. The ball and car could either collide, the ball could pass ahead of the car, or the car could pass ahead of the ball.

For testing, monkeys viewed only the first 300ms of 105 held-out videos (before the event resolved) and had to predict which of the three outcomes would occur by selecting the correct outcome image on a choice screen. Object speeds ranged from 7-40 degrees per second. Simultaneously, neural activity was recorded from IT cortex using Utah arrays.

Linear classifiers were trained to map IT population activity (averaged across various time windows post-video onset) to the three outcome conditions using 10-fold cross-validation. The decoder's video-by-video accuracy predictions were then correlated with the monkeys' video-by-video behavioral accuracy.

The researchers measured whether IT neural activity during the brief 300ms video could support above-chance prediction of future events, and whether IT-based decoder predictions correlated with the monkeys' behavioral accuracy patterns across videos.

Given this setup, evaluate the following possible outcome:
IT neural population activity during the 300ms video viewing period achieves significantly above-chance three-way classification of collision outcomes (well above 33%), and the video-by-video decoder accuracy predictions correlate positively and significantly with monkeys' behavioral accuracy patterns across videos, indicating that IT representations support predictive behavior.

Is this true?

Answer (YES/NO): YES